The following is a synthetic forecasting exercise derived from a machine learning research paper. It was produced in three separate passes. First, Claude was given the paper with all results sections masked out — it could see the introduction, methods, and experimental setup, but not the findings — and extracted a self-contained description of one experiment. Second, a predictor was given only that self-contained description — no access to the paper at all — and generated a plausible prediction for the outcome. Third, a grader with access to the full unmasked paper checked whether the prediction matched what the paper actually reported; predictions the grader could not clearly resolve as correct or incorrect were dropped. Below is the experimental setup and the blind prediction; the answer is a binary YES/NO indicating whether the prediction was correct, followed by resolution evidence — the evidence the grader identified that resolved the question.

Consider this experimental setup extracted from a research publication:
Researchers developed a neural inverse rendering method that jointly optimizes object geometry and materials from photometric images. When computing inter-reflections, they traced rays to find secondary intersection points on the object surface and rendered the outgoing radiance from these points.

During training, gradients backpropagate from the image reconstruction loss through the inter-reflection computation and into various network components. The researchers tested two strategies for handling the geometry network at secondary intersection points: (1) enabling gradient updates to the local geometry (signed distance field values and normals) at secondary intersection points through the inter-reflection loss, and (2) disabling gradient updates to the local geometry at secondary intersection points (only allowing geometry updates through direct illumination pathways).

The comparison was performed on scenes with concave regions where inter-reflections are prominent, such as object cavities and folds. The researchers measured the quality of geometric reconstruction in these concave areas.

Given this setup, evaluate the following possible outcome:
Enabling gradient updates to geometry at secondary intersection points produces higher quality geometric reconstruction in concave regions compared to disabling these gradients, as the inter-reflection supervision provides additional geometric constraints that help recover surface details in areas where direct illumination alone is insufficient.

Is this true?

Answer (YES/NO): NO